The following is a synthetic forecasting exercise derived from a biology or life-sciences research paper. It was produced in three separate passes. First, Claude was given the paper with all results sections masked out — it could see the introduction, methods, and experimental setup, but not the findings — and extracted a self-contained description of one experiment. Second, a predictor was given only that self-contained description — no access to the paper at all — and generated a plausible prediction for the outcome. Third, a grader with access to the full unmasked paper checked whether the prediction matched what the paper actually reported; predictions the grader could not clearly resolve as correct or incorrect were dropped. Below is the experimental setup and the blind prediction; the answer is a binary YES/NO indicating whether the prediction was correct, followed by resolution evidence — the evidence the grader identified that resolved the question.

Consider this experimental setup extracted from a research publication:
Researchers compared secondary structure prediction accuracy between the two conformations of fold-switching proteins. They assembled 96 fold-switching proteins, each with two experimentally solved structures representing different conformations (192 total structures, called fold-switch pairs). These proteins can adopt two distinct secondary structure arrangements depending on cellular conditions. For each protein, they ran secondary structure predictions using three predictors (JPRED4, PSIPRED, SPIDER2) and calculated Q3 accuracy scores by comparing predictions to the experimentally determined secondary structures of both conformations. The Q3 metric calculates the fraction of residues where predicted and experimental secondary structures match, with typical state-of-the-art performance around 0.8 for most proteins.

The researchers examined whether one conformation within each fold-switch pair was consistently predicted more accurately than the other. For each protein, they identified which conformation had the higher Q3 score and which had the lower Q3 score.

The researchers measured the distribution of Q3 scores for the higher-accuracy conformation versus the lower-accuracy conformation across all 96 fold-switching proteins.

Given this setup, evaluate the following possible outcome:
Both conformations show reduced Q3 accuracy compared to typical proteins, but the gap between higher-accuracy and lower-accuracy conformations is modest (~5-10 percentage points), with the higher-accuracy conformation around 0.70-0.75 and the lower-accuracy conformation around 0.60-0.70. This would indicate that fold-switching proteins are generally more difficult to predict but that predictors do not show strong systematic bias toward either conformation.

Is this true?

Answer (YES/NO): NO